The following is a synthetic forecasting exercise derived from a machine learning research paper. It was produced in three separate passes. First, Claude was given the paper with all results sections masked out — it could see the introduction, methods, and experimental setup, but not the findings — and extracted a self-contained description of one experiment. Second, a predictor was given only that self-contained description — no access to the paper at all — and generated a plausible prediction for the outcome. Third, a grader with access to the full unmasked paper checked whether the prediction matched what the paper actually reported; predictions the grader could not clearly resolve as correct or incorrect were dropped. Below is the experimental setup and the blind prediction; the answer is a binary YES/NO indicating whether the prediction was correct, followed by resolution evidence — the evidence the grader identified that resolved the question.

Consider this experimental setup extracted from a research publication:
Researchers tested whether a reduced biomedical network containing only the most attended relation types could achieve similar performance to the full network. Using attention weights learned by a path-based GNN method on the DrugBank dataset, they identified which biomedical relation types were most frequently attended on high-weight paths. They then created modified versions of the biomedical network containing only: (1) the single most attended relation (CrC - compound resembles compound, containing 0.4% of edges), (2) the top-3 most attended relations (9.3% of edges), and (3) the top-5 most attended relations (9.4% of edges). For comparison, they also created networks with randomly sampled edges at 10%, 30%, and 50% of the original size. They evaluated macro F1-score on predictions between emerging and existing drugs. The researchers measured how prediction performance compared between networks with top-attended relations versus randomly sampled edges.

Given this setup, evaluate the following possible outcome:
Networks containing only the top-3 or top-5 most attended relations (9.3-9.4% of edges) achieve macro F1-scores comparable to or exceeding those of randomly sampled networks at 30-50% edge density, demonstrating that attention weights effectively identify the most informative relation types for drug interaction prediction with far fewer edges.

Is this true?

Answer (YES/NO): YES